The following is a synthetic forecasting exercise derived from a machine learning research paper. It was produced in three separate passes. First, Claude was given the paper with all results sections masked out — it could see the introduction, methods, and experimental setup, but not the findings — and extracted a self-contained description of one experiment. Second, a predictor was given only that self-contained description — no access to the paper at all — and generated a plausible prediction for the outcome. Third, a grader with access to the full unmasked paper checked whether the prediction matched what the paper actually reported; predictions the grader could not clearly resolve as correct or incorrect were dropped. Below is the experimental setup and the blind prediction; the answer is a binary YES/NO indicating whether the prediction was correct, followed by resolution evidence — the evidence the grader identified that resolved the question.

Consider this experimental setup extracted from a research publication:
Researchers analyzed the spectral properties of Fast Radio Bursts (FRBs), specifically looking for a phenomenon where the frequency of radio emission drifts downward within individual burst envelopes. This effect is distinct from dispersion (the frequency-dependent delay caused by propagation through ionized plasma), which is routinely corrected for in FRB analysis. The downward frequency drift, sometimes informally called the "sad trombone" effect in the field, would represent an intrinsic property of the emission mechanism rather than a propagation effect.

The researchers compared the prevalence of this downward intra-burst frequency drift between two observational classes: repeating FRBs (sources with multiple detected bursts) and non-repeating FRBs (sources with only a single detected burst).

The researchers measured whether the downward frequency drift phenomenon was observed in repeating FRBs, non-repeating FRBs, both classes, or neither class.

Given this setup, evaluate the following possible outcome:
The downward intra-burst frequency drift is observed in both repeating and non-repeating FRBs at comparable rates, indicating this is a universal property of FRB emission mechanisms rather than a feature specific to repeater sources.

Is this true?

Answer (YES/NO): NO